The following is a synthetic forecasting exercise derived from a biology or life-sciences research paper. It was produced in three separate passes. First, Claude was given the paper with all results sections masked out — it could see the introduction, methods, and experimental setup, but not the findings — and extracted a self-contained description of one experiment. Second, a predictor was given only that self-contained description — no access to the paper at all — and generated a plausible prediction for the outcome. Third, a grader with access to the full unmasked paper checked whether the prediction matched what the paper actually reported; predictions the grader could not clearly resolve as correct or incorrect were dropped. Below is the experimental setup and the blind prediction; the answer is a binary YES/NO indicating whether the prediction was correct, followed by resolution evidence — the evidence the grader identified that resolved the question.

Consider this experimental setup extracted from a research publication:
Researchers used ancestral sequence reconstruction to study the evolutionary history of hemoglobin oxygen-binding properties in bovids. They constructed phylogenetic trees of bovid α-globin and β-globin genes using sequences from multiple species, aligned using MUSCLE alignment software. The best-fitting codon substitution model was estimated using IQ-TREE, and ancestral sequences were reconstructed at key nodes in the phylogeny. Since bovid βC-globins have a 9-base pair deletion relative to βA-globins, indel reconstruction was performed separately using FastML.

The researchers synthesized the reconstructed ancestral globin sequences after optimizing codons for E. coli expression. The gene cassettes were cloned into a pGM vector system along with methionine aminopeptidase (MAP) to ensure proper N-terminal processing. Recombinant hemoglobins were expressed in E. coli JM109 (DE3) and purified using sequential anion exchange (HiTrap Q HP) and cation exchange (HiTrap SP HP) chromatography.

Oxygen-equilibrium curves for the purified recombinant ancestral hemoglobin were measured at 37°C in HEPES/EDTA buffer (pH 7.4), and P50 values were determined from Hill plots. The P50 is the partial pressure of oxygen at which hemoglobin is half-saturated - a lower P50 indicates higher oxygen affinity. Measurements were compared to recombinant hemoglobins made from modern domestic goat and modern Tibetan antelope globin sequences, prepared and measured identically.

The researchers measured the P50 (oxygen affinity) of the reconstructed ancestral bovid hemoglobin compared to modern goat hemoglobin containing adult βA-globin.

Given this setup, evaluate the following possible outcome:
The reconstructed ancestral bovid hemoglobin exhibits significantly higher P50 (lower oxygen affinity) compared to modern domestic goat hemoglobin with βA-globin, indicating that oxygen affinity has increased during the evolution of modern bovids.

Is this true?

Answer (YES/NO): NO